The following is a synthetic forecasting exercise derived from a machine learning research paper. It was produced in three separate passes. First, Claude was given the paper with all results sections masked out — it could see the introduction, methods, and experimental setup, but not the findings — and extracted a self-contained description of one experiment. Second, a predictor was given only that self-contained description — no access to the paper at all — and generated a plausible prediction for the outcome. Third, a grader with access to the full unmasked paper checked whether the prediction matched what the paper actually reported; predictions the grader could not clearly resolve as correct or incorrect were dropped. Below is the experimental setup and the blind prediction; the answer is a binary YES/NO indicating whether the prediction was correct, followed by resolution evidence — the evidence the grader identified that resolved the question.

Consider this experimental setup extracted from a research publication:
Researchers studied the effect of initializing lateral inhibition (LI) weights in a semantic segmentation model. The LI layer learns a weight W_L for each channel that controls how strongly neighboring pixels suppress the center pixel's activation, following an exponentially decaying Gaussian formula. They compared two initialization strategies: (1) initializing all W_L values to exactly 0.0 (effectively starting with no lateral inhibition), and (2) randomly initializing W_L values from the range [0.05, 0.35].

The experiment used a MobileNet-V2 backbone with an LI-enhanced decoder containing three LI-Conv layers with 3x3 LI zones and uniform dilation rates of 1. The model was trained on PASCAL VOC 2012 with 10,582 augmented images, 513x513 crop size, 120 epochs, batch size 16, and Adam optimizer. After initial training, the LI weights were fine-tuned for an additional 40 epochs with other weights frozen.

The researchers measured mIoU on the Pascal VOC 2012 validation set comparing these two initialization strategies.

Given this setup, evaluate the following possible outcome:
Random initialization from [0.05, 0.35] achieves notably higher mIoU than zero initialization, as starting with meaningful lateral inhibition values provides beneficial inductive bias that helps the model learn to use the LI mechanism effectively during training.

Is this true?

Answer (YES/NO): NO